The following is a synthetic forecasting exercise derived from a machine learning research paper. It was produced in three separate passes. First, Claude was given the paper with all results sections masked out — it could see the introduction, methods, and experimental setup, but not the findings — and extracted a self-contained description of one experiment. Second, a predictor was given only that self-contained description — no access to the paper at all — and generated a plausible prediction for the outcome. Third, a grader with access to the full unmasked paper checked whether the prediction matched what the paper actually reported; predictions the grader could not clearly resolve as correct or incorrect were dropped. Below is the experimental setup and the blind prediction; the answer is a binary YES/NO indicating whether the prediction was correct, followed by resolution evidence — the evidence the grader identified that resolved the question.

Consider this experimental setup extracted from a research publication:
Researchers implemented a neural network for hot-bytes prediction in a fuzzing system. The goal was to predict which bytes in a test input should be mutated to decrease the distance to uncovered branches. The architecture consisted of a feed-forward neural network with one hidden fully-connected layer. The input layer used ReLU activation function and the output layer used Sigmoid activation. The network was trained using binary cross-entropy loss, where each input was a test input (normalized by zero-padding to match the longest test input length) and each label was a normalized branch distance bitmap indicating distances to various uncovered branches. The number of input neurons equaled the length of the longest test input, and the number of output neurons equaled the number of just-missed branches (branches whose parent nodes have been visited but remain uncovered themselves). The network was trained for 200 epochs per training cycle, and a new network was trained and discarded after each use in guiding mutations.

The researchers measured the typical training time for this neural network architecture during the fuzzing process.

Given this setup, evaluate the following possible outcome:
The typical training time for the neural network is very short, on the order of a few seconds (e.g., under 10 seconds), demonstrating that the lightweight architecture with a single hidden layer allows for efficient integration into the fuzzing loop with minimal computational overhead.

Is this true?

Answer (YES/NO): NO